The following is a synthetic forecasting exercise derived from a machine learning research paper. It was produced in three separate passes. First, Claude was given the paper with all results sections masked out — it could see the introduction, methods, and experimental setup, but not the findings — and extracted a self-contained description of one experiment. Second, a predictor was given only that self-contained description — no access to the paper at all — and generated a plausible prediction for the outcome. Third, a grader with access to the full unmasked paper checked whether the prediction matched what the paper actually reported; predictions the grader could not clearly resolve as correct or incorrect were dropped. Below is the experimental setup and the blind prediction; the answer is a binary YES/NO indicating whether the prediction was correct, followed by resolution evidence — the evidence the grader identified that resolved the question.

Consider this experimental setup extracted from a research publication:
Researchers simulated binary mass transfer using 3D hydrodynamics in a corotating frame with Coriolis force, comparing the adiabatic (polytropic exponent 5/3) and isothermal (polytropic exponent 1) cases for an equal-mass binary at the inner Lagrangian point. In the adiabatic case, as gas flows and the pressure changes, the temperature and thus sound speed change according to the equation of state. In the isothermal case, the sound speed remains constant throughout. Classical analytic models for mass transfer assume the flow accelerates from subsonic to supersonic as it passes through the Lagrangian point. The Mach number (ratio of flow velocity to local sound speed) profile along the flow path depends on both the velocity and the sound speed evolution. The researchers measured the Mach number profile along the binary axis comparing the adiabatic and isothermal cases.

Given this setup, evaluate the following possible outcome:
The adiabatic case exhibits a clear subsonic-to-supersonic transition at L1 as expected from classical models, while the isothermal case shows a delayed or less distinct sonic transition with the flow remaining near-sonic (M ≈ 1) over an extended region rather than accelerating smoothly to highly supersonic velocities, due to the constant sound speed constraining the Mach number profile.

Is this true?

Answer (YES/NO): NO